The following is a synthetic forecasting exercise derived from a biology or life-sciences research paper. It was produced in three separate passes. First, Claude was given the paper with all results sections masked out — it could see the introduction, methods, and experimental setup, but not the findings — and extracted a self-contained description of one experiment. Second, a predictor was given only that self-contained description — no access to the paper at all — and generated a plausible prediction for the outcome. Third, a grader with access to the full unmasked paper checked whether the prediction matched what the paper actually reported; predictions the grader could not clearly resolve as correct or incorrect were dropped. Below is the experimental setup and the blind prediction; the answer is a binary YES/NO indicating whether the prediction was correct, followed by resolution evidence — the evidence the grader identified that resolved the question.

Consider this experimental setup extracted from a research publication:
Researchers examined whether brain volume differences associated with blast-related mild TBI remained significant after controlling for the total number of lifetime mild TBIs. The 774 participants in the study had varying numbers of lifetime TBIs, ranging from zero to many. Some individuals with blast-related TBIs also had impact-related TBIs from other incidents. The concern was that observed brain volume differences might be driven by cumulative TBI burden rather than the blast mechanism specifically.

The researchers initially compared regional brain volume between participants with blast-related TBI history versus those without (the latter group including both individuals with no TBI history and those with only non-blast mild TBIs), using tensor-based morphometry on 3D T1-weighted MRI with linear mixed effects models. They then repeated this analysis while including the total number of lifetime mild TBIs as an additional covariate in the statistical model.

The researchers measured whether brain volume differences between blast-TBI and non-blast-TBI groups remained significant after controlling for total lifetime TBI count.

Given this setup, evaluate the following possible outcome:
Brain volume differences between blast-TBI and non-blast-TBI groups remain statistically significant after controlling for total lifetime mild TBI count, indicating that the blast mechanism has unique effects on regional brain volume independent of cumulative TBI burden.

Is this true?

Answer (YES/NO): YES